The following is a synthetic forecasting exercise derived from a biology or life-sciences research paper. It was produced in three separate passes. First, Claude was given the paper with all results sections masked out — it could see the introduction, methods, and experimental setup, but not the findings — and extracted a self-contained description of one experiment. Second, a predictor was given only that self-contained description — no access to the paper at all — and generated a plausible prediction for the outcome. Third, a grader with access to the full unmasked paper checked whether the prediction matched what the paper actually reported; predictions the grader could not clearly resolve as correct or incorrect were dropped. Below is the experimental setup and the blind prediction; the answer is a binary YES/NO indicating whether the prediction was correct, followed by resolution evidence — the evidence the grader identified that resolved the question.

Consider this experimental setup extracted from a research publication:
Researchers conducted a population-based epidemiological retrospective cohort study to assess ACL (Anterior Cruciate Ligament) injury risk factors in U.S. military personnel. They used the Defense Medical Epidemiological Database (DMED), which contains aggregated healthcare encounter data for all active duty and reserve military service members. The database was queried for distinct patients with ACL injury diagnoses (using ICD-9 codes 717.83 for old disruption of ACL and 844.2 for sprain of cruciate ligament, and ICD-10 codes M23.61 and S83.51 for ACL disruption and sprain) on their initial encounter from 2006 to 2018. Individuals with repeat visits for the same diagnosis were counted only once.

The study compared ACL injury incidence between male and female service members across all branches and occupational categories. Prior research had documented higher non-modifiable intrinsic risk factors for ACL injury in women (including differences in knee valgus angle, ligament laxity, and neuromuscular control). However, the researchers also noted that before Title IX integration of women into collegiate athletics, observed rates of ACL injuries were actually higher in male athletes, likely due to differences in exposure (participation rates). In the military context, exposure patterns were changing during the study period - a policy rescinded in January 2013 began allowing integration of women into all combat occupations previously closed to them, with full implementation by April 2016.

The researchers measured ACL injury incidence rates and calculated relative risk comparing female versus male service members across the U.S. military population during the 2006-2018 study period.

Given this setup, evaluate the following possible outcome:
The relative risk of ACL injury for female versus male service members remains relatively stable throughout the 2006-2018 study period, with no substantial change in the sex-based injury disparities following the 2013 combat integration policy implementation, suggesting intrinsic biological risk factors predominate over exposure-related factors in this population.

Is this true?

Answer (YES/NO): NO